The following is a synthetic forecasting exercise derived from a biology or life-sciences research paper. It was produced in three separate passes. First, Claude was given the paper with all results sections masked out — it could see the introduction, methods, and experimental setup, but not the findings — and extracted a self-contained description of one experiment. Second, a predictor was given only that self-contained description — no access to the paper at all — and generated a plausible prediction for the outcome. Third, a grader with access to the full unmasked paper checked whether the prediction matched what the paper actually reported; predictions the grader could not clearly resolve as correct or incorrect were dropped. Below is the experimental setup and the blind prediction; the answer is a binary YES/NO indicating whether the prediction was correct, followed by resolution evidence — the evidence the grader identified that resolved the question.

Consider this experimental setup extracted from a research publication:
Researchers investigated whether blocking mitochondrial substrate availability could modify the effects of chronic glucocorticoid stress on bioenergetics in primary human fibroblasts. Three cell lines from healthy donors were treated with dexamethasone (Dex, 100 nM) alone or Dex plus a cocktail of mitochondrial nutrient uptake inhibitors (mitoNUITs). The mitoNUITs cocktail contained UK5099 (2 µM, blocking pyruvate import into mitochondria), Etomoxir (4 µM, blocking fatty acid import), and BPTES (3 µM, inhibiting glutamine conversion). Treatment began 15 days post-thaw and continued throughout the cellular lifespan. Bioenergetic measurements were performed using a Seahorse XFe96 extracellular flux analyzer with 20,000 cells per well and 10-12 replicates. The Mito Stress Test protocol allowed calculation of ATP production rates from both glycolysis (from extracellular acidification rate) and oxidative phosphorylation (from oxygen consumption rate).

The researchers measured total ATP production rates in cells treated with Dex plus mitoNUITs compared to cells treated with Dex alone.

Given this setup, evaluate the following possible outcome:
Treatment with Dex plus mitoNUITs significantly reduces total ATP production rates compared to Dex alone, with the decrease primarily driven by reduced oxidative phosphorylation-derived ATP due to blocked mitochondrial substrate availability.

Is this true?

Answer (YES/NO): NO